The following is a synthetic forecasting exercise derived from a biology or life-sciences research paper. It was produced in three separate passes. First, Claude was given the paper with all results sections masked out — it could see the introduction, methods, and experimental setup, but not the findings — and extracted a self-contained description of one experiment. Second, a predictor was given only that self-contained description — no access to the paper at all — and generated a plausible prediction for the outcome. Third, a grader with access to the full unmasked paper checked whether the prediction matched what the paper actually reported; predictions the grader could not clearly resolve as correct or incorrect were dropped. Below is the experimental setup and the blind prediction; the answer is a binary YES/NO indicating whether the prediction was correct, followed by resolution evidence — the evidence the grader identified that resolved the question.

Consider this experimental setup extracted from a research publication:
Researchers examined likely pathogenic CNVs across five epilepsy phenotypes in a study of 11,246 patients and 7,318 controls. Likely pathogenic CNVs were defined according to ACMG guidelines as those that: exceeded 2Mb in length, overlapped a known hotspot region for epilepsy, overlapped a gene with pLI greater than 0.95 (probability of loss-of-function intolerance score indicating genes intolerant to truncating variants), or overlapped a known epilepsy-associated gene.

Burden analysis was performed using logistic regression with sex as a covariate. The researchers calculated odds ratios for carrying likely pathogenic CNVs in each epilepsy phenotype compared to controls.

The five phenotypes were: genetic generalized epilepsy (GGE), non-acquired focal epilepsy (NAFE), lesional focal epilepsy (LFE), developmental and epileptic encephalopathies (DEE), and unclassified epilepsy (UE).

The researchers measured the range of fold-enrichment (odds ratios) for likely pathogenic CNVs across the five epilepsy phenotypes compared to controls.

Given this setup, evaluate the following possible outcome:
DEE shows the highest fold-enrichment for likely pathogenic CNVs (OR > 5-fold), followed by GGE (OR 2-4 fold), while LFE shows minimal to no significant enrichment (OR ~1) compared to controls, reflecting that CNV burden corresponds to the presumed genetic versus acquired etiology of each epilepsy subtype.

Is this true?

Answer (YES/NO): NO